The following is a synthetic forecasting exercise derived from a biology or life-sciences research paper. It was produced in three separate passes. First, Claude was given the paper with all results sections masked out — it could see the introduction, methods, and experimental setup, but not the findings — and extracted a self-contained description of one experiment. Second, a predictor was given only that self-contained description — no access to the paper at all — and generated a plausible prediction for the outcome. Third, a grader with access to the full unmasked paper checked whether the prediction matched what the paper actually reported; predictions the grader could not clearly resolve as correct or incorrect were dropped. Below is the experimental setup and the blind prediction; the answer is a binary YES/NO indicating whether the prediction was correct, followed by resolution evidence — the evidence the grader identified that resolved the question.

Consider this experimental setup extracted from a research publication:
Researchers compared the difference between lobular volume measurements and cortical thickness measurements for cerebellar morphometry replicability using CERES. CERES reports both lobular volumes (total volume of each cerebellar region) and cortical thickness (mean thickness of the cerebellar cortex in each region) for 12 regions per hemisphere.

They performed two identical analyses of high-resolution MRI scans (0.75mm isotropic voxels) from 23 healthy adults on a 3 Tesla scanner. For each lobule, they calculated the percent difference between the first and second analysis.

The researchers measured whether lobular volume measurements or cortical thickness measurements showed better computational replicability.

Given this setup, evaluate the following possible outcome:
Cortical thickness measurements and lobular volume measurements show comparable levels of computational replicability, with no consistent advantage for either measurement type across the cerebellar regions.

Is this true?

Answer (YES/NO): NO